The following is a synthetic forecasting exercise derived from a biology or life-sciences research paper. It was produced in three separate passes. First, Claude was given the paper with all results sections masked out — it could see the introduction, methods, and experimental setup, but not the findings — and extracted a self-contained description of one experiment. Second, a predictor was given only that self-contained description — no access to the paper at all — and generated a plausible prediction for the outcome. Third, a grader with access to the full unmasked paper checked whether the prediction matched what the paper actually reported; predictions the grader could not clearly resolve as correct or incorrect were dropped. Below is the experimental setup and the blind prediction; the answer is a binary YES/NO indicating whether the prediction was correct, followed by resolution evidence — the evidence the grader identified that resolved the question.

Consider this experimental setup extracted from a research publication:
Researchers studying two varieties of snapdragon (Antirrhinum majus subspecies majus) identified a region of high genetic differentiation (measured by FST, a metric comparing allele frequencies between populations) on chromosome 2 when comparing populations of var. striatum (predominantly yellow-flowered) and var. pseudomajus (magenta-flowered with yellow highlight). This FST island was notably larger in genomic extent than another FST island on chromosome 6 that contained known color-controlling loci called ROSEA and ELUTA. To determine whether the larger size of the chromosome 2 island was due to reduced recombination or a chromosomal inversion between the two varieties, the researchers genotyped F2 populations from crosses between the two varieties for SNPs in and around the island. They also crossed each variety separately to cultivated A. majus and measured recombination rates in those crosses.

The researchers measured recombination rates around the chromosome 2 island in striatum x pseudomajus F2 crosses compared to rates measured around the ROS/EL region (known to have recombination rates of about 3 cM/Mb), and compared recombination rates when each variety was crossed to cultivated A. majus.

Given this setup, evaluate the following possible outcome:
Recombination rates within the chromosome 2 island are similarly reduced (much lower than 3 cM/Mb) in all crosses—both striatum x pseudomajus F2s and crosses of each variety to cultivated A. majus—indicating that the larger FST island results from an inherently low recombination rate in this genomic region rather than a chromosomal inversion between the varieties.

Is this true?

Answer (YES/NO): YES